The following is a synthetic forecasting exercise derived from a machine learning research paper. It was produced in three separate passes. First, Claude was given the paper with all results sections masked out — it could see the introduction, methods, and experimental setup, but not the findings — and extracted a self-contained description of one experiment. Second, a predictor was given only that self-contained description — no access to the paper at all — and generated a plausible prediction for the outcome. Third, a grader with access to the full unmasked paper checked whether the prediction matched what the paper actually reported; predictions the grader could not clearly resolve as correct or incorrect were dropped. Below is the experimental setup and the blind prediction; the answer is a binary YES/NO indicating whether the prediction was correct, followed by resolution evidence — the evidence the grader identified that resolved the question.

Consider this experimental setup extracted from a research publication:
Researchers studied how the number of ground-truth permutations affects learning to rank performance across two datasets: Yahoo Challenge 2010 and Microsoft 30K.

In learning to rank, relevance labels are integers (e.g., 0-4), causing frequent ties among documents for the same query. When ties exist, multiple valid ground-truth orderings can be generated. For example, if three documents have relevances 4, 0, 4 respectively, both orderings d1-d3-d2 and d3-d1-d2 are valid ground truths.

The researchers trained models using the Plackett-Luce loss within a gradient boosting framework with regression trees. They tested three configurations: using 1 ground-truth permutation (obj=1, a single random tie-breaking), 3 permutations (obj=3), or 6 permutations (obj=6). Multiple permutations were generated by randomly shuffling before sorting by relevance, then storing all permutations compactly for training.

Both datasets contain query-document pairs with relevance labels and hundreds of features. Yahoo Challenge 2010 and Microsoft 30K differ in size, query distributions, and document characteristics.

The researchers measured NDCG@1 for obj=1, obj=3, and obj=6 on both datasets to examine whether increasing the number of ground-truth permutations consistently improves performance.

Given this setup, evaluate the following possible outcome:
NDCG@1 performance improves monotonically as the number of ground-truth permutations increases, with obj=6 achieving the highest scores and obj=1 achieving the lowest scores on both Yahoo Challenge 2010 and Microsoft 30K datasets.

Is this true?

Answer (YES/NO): NO